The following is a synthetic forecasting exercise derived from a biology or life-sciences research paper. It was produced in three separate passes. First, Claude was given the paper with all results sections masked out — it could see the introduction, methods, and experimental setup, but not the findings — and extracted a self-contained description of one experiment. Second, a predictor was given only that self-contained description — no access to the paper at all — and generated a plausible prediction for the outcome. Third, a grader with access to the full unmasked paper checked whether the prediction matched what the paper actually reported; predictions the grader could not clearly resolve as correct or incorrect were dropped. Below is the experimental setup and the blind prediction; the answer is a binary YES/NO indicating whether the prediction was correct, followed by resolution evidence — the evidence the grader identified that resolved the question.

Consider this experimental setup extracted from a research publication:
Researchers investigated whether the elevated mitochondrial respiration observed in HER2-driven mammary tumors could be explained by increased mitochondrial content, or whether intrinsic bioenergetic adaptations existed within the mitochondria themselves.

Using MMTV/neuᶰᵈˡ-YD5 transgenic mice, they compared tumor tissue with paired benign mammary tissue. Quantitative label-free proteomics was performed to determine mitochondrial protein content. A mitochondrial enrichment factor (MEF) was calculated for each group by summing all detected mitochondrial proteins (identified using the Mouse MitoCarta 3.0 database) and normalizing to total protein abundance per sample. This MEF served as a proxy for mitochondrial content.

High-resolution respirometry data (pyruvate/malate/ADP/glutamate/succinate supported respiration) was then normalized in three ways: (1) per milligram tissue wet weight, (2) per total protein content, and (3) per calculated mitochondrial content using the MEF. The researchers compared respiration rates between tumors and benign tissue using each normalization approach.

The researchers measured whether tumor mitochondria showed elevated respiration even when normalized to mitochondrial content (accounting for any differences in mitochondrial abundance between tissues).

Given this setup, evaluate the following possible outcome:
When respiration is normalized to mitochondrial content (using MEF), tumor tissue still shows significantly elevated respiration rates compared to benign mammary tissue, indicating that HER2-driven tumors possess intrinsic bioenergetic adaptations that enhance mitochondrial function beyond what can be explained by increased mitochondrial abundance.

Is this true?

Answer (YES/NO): YES